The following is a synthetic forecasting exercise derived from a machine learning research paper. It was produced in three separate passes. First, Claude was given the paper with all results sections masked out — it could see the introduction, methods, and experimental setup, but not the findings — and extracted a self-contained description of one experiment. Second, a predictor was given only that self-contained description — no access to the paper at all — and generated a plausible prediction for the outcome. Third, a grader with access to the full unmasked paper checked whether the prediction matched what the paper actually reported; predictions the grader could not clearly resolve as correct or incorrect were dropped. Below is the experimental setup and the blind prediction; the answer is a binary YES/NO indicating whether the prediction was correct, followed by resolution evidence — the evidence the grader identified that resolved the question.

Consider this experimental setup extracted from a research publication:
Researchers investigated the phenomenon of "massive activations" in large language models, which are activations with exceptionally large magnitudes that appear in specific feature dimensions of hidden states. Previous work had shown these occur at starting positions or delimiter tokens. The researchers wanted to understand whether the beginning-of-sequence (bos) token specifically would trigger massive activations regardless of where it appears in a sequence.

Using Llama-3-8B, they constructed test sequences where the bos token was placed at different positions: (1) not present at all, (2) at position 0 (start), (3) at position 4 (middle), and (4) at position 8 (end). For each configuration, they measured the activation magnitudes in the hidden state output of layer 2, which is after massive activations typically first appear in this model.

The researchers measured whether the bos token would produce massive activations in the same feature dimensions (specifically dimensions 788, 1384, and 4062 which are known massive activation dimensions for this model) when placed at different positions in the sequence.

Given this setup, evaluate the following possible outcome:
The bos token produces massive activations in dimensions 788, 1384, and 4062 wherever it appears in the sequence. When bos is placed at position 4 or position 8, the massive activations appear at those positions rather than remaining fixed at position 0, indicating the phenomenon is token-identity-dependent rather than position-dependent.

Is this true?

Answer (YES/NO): YES